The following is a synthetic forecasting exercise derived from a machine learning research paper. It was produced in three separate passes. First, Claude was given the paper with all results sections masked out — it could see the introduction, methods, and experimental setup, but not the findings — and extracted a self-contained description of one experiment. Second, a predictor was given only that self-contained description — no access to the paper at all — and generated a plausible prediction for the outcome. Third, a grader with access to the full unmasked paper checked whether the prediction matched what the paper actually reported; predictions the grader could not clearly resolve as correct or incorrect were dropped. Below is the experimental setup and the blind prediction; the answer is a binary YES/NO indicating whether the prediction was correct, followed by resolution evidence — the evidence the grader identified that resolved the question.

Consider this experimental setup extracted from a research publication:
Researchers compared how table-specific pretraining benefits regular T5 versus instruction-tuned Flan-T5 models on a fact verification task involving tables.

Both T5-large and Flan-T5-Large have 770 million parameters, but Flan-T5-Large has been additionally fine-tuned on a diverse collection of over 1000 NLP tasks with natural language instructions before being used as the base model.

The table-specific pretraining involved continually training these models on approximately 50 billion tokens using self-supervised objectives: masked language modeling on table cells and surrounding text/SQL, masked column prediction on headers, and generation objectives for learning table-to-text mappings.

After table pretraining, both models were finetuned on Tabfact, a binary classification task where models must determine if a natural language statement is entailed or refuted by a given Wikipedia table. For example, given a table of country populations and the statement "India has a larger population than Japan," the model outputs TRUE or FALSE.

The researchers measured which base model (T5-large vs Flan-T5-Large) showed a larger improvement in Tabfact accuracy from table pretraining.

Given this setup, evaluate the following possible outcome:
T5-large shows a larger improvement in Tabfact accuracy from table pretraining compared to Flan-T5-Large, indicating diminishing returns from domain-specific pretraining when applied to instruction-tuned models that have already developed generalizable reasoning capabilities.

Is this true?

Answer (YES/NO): YES